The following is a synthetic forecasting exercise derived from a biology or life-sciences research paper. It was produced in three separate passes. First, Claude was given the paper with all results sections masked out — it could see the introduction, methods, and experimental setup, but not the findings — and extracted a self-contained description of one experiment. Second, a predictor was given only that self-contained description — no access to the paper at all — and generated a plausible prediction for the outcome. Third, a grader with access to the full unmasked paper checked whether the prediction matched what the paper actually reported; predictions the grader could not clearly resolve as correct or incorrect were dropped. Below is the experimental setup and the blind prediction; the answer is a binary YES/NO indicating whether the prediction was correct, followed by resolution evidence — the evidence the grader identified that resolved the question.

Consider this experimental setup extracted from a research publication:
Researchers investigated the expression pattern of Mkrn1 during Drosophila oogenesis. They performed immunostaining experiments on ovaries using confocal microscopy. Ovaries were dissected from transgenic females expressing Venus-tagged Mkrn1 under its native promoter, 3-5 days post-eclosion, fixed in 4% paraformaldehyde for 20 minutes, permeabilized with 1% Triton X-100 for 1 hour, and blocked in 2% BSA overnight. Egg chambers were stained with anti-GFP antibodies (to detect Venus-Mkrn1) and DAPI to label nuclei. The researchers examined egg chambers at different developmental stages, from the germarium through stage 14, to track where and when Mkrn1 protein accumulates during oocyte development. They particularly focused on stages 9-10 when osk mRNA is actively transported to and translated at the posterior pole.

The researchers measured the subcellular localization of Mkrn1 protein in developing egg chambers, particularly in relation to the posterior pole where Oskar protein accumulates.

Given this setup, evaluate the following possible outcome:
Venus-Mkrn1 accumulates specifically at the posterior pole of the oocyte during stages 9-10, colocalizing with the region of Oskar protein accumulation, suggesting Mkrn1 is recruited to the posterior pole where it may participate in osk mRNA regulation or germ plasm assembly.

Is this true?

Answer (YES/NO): YES